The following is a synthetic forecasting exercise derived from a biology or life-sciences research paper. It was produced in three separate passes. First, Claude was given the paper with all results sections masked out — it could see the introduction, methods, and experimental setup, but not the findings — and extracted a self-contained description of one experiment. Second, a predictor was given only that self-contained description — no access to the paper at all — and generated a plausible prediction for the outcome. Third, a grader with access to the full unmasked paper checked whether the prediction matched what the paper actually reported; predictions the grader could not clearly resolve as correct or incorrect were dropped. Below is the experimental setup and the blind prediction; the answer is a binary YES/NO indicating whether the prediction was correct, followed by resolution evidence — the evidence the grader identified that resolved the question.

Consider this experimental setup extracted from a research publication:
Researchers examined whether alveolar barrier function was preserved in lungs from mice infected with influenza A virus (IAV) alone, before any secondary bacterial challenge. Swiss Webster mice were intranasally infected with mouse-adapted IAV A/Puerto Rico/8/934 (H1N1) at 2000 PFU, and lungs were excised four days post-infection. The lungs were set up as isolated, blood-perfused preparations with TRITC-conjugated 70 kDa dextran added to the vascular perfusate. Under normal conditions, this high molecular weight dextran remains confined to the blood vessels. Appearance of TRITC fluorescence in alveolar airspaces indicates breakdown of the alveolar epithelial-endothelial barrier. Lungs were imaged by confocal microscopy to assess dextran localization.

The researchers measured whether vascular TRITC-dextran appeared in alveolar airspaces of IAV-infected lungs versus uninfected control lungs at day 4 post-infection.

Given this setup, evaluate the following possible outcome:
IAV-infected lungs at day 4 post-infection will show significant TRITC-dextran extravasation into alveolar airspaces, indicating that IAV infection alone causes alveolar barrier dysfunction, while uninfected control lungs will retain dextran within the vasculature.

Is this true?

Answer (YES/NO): NO